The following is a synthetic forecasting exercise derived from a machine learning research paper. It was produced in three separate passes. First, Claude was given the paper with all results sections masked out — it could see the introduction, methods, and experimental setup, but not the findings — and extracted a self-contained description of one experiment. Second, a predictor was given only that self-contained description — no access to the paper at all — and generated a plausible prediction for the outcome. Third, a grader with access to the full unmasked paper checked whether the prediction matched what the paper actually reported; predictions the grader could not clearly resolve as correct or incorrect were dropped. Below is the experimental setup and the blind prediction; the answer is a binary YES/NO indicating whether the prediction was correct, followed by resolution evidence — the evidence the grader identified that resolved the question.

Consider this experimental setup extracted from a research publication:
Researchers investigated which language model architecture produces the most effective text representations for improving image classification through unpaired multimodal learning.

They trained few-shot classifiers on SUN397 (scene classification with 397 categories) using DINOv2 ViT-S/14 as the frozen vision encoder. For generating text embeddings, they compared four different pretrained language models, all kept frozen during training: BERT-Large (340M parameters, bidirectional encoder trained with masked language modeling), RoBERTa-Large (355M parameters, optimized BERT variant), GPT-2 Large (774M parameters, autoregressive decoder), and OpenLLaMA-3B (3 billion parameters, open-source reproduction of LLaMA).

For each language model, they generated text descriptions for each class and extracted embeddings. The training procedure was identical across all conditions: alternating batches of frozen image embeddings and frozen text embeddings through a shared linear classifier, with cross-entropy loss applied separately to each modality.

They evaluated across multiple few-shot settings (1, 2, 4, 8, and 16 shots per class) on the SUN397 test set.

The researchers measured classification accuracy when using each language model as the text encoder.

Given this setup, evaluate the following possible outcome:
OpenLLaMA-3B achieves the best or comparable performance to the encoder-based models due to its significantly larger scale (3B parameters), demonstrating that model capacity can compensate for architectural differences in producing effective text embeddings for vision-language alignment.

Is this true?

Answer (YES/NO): YES